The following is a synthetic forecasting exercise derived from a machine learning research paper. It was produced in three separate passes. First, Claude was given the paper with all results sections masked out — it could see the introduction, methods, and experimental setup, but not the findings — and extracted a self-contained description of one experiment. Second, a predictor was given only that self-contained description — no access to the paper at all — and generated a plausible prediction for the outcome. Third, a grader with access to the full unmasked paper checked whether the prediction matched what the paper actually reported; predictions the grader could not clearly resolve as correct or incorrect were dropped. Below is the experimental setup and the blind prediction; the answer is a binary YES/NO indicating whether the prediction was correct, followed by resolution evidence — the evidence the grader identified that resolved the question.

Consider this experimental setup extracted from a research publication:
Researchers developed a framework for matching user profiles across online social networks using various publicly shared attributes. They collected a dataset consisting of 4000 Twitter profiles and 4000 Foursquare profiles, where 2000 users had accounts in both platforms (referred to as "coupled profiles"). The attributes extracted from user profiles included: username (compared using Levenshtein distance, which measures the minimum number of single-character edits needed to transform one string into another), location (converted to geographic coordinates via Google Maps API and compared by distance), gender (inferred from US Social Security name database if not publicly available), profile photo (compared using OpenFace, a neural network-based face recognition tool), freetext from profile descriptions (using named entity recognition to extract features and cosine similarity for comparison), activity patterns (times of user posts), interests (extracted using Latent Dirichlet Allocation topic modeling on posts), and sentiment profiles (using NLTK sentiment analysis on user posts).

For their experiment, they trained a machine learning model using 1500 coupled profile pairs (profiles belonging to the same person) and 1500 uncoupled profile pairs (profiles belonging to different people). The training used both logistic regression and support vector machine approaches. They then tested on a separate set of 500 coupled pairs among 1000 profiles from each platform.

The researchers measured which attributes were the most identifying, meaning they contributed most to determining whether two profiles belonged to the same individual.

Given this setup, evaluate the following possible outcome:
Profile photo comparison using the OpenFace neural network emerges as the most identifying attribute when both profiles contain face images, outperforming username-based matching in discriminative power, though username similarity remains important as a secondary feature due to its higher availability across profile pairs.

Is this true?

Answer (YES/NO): NO